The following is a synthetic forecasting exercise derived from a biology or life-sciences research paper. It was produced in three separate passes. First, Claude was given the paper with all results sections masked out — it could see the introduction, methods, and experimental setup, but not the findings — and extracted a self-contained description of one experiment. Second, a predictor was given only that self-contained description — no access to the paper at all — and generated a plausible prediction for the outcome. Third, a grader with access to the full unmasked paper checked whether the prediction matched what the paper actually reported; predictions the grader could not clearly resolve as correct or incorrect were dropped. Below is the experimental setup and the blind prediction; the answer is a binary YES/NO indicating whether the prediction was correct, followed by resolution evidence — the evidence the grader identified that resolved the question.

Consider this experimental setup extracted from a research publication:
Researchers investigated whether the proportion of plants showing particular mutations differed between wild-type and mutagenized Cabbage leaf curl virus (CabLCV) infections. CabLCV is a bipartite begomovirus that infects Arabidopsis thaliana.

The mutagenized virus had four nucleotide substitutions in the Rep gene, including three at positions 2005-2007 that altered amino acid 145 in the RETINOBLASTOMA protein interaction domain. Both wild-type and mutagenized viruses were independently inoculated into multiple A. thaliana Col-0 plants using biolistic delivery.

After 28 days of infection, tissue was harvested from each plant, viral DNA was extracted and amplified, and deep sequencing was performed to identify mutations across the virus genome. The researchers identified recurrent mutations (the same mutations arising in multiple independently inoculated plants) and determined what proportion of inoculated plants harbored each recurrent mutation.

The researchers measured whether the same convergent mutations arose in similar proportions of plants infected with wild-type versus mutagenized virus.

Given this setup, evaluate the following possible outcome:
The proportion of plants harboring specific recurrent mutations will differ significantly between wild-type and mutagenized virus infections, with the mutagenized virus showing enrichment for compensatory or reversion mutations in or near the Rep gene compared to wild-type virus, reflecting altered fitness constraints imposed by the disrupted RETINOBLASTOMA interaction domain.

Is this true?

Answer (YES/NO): YES